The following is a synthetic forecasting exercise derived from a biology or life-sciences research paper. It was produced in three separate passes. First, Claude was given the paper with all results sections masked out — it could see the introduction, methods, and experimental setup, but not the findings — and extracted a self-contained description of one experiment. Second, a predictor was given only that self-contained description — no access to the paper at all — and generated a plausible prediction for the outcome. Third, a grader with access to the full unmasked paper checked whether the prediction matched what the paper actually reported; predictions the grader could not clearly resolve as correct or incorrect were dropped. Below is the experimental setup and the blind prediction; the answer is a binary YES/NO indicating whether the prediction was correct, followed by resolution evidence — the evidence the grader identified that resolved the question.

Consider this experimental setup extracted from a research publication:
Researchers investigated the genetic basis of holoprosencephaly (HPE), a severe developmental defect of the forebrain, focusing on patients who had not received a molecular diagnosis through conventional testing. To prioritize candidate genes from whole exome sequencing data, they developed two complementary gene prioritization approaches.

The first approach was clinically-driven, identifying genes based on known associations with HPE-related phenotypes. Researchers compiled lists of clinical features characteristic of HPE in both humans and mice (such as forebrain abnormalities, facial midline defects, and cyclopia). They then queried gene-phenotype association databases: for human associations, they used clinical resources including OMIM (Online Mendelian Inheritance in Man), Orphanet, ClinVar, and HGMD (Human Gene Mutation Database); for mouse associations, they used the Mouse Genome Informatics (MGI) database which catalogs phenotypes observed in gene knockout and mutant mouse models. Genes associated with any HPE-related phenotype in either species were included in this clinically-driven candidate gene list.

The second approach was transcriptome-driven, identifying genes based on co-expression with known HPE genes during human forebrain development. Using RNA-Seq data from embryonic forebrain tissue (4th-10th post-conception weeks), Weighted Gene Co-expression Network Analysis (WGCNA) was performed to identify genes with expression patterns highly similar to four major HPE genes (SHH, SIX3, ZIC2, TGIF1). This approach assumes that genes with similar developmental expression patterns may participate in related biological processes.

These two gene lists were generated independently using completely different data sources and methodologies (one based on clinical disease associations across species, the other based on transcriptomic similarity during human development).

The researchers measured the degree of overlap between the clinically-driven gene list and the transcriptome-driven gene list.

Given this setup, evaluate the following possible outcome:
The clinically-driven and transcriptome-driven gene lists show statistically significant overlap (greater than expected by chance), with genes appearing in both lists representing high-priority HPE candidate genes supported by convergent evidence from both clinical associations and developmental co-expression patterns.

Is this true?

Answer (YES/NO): NO